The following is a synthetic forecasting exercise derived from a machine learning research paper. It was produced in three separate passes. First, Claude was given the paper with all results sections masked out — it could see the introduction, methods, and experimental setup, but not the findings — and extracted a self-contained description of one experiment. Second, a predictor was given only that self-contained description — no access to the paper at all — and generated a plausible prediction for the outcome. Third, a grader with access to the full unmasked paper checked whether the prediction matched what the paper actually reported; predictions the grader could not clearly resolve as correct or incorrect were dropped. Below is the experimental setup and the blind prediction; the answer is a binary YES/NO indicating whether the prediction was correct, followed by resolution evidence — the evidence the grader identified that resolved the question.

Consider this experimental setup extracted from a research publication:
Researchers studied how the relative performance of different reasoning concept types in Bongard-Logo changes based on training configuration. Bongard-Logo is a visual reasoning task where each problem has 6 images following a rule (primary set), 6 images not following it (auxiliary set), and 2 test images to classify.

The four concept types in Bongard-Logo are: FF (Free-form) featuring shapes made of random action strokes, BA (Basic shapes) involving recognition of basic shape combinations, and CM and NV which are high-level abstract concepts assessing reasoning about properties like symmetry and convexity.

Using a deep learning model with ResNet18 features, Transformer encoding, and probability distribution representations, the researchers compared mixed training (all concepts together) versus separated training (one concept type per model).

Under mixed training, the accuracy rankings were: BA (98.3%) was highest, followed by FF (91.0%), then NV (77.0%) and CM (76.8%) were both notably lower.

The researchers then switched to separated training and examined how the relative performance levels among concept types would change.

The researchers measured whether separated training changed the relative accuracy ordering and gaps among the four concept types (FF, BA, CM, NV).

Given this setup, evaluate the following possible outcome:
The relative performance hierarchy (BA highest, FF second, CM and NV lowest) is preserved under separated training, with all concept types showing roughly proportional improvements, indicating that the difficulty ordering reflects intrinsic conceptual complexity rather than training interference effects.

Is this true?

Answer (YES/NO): NO